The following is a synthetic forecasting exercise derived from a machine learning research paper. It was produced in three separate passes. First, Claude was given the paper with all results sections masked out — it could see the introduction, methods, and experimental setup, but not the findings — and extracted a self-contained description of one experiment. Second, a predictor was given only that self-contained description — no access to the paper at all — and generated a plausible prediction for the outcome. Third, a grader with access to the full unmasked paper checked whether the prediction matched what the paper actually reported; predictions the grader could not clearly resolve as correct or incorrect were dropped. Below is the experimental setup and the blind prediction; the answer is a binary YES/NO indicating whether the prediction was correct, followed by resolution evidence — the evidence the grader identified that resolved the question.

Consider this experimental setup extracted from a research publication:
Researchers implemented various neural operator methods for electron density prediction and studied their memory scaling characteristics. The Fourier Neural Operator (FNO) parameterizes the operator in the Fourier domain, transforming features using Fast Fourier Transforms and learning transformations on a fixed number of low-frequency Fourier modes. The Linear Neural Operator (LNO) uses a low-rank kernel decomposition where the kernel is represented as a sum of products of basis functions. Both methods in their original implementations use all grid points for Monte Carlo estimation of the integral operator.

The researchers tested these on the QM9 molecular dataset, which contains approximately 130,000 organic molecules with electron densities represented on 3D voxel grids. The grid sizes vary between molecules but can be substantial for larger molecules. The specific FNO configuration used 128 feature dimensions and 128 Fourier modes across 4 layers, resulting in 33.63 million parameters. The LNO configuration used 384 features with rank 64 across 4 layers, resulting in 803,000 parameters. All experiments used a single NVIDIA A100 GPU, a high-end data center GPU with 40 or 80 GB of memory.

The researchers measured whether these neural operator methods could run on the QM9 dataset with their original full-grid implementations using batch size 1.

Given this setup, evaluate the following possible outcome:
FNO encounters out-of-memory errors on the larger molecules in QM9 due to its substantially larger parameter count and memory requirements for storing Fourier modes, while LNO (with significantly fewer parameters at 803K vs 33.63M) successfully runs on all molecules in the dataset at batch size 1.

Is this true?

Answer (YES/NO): NO